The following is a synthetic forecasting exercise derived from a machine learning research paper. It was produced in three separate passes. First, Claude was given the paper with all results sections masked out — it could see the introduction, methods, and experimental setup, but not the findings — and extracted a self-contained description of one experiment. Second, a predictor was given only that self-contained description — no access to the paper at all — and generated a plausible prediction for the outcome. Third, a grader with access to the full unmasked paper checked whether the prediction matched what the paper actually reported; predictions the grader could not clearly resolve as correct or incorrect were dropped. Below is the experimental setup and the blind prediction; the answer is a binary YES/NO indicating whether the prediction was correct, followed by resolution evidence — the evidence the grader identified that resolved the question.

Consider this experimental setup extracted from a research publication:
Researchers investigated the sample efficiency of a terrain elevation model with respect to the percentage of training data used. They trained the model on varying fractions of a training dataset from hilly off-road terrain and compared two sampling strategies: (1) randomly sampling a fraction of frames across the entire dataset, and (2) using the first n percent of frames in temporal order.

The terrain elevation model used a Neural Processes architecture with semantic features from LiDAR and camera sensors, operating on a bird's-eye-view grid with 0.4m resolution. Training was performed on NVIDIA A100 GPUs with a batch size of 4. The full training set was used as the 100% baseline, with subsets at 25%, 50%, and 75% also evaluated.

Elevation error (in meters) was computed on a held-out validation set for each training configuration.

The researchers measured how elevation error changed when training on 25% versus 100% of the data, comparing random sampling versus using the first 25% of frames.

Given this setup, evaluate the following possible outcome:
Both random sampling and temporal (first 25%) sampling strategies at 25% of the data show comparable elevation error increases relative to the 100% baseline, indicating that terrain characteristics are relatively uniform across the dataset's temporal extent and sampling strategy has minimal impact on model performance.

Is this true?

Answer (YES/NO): NO